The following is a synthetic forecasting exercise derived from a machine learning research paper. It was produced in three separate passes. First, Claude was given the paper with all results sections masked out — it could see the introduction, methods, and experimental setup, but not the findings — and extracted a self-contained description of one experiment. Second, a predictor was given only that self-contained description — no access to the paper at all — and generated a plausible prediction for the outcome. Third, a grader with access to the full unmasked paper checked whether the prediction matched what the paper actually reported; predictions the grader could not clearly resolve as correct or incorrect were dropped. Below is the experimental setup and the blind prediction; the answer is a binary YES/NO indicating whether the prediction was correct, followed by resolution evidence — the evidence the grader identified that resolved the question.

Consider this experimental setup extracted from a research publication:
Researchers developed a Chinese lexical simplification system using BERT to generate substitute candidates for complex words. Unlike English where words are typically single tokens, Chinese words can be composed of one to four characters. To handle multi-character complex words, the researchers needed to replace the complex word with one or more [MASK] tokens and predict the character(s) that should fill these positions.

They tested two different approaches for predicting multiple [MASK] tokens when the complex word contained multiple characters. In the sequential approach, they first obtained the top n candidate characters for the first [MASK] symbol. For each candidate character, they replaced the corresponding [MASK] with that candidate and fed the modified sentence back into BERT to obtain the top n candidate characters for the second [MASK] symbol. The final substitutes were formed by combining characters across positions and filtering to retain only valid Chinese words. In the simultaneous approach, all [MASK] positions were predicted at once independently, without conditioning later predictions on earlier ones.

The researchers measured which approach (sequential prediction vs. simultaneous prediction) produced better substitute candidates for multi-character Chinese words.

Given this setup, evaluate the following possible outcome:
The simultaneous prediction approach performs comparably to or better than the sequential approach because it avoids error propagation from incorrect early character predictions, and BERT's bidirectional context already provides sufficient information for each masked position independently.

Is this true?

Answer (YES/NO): NO